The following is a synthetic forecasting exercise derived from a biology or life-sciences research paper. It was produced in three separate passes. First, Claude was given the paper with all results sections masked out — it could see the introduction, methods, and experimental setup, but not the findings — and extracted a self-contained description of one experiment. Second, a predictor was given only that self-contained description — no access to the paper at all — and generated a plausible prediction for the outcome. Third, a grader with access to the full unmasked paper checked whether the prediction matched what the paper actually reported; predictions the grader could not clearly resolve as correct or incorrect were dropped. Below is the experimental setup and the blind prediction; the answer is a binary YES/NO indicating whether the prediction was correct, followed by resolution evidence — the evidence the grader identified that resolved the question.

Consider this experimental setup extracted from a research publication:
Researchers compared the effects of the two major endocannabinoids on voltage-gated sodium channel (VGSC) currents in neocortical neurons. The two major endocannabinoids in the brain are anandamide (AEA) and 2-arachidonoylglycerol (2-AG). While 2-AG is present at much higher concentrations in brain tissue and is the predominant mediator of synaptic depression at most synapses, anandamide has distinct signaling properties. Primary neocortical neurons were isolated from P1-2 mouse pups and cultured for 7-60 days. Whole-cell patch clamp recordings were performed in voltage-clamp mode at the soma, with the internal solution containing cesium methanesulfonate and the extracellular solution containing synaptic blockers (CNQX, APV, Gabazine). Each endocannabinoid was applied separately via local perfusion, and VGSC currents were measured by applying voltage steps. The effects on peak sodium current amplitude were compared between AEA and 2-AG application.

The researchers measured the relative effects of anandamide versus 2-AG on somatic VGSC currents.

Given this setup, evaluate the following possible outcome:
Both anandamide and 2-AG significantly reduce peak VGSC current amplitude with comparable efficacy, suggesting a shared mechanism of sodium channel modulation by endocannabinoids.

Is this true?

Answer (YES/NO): NO